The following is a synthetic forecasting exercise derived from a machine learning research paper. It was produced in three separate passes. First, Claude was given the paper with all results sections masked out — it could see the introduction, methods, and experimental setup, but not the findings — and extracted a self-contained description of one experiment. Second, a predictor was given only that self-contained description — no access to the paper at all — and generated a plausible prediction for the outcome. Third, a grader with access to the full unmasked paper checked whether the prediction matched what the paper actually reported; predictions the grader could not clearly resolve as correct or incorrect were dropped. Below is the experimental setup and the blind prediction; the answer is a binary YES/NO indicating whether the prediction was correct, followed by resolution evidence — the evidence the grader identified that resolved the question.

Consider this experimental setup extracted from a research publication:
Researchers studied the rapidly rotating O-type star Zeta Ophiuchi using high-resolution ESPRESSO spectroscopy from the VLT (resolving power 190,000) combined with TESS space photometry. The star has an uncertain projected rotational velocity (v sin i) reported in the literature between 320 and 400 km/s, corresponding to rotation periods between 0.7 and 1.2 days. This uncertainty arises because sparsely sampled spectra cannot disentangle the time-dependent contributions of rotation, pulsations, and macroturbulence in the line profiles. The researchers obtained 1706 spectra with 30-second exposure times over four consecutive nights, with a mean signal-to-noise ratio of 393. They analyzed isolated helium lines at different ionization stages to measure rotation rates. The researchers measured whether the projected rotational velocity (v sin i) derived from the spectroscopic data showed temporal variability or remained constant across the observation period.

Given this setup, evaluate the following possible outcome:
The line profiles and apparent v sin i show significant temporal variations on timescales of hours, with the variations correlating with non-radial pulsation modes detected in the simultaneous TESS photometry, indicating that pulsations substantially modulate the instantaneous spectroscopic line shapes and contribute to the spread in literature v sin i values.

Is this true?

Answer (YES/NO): YES